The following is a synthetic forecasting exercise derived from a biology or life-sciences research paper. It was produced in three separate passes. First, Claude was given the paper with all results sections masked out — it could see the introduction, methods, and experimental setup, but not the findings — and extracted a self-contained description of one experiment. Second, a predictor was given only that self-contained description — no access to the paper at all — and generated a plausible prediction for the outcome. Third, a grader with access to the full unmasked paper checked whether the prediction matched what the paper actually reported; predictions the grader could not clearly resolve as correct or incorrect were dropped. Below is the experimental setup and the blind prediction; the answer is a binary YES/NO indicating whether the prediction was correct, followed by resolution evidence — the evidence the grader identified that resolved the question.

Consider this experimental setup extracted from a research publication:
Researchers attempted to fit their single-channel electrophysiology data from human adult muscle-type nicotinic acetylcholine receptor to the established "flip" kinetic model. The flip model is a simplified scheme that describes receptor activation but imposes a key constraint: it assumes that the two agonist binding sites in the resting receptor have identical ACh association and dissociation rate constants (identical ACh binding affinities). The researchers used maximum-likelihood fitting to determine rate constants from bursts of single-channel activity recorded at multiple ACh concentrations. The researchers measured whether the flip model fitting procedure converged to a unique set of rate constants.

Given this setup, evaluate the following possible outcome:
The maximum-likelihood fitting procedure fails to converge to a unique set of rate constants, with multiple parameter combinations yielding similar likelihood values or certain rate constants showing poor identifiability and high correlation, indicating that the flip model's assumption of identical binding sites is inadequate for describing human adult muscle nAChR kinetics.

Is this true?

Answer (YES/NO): YES